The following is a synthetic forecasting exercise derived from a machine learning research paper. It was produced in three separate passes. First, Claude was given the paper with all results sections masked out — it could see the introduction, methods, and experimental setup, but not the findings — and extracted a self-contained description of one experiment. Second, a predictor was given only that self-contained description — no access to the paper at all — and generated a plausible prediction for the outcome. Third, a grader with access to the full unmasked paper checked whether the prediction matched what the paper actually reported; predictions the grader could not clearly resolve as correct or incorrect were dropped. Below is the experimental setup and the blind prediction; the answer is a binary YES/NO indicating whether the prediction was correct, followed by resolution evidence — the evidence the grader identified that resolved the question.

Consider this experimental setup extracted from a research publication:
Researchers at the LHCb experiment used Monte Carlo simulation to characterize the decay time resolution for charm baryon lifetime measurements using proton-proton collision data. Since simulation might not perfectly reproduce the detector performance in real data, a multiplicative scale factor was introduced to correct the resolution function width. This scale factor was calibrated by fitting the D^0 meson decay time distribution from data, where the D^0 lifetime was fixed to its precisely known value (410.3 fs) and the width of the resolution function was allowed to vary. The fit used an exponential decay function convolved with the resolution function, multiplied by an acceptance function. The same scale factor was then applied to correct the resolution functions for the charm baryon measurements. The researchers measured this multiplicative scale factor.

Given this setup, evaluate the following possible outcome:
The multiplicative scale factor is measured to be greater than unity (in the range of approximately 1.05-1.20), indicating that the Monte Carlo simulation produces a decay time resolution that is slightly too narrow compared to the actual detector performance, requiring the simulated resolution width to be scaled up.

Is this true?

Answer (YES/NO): YES